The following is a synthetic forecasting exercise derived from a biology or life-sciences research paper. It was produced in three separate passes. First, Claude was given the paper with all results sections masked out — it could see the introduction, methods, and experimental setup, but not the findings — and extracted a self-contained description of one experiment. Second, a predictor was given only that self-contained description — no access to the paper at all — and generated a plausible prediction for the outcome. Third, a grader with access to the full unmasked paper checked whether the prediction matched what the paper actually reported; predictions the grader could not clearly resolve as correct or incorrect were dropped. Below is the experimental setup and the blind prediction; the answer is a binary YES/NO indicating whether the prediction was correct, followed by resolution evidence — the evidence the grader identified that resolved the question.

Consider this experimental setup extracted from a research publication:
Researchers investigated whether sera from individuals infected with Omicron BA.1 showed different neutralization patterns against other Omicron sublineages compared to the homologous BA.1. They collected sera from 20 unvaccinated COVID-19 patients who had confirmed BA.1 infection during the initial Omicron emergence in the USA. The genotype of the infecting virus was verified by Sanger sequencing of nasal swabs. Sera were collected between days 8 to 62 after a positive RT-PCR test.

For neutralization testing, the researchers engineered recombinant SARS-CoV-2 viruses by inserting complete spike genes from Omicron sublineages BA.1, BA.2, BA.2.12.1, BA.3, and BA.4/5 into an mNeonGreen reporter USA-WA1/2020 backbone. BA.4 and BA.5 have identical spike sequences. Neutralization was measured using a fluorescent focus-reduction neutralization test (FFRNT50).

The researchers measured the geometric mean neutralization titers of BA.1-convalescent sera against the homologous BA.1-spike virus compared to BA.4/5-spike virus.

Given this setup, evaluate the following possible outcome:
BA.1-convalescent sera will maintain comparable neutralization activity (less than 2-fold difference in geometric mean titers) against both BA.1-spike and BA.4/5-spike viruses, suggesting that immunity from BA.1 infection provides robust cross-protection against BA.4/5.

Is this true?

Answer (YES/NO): NO